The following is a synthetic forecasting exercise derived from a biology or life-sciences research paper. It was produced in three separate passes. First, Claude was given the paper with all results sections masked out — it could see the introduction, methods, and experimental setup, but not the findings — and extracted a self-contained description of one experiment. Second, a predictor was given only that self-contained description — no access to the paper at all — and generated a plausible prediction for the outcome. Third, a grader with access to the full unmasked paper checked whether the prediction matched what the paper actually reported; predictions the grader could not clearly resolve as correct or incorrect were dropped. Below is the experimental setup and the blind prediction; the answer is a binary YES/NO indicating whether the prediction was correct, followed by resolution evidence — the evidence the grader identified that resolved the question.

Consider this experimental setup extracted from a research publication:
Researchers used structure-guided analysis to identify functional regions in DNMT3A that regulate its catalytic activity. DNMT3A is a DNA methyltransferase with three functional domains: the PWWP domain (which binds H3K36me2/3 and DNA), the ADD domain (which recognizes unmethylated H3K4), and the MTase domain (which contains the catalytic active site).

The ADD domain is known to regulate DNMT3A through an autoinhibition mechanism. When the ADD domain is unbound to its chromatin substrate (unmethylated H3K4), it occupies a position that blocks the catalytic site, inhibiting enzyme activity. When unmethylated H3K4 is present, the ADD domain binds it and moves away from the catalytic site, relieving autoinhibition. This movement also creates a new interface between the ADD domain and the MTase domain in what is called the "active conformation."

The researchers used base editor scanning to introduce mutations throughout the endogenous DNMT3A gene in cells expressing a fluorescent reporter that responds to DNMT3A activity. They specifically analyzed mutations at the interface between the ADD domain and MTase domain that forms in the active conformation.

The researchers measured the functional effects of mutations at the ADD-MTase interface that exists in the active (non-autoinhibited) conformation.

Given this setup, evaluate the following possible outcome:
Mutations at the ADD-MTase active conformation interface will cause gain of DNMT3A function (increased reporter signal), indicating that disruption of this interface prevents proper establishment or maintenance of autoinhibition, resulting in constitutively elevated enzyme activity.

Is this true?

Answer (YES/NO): NO